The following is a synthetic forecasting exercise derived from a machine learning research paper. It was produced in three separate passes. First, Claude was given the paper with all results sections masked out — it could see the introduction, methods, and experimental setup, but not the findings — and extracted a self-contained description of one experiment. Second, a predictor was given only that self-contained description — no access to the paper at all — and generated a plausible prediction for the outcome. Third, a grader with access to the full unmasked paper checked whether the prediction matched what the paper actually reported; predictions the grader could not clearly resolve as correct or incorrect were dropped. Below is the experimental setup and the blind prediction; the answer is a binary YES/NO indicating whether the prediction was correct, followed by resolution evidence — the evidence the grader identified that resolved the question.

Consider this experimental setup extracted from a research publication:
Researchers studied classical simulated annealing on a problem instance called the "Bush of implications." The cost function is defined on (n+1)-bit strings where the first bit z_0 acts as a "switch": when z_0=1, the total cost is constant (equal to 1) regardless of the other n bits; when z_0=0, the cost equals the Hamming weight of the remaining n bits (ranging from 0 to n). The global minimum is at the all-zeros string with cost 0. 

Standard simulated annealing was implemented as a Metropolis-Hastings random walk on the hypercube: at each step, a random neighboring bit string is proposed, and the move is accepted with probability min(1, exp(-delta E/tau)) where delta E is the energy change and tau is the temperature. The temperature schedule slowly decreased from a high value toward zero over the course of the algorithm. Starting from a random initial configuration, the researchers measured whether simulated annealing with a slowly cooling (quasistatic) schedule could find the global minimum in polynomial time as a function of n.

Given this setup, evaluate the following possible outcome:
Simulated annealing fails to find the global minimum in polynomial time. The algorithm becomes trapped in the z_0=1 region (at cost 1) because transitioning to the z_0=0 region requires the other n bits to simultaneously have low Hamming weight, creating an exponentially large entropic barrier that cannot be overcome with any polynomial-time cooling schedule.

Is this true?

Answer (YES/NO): YES